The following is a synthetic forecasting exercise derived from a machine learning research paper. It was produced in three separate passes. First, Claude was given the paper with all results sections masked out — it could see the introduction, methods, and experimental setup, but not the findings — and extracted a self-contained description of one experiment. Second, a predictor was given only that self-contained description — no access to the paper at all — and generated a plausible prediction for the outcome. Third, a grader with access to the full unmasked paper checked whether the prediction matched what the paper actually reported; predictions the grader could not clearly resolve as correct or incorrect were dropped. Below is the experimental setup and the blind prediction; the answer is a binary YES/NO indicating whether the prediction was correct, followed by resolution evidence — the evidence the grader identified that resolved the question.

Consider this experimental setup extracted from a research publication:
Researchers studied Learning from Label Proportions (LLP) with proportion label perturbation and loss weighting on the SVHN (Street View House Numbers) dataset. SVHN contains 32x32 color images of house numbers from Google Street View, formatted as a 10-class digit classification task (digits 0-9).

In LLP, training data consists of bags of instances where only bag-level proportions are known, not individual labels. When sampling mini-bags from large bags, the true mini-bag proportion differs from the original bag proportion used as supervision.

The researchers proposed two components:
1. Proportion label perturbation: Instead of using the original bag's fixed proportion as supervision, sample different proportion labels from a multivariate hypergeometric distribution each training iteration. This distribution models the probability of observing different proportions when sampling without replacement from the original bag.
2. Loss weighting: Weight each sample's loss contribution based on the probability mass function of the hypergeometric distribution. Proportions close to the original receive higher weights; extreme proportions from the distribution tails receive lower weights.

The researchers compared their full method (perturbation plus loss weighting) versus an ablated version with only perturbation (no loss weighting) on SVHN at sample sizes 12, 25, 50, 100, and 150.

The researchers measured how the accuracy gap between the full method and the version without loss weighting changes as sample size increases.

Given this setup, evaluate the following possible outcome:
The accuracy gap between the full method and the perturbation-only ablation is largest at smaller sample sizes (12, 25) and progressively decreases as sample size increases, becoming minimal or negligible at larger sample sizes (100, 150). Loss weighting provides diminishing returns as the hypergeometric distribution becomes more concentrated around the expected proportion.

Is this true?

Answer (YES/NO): NO